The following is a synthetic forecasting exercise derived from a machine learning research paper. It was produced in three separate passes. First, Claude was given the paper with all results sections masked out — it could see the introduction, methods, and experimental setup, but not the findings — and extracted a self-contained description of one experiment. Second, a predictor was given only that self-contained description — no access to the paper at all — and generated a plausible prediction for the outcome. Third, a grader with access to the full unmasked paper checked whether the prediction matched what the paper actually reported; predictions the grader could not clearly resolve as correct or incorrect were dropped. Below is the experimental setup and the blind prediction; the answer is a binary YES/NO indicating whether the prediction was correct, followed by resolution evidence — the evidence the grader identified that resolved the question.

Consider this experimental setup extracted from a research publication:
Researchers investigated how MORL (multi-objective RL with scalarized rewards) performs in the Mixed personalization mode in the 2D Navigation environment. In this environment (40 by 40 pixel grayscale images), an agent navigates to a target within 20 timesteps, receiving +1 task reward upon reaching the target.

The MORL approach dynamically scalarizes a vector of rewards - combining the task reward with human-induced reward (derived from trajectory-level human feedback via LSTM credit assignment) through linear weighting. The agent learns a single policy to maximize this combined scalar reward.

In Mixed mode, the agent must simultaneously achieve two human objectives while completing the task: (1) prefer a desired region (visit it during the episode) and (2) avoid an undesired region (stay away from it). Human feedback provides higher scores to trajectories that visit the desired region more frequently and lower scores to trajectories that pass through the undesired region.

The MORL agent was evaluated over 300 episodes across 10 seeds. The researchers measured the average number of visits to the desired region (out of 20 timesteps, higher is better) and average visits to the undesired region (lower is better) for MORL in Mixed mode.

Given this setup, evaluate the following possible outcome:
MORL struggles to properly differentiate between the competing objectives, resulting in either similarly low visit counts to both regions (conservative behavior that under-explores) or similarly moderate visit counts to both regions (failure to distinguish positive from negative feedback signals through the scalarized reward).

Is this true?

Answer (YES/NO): YES